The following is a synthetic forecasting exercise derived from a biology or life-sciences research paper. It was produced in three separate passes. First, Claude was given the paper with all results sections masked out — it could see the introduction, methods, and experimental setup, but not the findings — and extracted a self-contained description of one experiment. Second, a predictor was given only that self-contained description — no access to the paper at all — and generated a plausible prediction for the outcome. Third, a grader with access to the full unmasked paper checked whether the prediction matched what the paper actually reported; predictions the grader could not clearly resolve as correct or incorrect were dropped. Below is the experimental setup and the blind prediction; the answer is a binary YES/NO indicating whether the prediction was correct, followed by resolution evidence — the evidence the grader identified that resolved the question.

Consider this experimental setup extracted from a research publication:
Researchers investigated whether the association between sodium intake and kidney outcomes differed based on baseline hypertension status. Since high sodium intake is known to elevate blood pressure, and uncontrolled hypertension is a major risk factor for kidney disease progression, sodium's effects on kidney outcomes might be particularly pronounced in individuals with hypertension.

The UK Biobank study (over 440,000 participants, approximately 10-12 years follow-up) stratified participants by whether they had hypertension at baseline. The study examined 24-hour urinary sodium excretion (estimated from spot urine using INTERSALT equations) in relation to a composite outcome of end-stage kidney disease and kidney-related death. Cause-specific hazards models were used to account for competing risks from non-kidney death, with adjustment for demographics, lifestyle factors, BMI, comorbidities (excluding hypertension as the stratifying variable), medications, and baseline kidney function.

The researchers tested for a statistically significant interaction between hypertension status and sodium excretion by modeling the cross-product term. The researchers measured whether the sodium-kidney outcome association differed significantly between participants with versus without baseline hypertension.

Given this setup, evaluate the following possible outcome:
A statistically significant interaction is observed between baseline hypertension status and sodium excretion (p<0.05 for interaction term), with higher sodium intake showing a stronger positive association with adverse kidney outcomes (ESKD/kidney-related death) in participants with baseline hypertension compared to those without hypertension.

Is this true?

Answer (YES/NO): NO